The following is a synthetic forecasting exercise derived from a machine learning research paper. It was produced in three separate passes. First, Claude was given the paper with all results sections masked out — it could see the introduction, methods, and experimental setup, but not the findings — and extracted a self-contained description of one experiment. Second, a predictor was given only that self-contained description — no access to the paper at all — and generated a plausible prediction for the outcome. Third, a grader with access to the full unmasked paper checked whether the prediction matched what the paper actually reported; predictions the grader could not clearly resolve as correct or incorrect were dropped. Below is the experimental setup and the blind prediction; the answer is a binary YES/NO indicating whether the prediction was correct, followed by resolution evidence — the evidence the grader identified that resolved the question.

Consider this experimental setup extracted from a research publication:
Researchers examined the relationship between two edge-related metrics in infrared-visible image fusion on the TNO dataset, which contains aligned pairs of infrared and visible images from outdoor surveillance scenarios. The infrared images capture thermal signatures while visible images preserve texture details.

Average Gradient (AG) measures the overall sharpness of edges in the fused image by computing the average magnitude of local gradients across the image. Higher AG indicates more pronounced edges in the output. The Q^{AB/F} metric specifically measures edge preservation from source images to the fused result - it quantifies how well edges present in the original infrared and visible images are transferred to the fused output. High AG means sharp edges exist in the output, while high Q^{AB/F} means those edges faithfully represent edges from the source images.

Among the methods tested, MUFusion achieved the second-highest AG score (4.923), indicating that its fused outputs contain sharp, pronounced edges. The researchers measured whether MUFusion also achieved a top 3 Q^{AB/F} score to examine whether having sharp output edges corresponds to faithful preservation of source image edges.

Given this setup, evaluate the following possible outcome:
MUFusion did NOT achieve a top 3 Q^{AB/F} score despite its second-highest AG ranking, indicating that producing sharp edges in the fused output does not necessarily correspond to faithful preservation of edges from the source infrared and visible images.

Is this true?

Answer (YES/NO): YES